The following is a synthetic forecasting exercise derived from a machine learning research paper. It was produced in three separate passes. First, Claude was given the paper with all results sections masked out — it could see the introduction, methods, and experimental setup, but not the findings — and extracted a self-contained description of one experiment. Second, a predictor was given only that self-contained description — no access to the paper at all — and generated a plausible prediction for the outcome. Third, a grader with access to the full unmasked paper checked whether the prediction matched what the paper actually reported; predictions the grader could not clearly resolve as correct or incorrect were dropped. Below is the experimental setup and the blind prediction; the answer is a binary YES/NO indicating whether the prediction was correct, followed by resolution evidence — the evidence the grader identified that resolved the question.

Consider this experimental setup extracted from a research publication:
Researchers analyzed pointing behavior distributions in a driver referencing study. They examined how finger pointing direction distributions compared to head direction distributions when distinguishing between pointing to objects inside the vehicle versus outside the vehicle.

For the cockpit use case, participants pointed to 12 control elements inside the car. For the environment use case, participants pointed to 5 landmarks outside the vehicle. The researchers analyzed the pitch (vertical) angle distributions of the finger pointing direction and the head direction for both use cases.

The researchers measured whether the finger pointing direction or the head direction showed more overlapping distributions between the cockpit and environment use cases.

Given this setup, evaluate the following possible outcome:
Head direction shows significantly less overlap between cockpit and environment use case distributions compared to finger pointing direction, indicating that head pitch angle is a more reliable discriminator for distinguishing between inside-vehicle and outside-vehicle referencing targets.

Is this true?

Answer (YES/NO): NO